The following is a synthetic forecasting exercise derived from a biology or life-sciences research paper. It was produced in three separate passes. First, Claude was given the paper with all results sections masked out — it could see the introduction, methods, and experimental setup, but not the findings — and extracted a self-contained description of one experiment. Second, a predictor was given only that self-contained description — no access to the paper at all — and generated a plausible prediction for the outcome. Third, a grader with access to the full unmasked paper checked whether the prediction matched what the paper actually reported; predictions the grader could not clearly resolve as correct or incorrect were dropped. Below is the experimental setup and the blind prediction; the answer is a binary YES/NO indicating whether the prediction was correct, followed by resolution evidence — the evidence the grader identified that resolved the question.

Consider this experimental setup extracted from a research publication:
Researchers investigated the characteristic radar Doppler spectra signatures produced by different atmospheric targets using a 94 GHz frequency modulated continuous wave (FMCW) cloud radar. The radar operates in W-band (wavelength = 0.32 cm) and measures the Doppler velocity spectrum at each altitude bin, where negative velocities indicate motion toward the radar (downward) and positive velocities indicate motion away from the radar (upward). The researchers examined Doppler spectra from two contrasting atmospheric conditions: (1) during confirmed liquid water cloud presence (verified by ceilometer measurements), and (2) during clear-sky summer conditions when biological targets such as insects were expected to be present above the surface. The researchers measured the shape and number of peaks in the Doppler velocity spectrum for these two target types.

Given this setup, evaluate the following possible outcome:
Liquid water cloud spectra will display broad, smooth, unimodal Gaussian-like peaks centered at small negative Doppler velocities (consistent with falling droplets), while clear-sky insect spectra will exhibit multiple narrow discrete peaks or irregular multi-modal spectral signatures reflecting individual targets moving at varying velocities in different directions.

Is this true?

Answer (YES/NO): YES